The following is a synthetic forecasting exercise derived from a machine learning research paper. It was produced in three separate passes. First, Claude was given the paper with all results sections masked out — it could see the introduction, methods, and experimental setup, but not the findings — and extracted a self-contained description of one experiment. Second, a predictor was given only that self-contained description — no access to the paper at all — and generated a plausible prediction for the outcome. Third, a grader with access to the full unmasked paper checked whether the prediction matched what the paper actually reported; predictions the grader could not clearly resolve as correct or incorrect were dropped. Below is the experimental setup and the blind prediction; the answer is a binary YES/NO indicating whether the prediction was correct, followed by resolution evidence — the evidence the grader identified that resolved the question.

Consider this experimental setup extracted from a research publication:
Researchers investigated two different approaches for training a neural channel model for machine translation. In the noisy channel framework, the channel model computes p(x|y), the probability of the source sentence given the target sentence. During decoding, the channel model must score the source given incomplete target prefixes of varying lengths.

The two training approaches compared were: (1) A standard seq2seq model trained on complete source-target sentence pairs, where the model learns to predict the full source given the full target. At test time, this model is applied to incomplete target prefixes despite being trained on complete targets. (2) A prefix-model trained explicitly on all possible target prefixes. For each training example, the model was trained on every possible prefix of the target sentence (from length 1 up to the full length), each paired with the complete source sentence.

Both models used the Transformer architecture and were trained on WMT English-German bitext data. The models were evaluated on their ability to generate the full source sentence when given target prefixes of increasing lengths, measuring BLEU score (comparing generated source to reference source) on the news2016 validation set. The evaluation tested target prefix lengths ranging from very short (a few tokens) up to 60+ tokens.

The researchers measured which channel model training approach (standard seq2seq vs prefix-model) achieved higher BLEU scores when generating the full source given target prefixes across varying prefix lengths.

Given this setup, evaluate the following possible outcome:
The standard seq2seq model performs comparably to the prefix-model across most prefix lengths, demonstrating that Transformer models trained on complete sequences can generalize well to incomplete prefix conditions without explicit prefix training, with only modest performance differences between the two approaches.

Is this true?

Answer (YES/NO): NO